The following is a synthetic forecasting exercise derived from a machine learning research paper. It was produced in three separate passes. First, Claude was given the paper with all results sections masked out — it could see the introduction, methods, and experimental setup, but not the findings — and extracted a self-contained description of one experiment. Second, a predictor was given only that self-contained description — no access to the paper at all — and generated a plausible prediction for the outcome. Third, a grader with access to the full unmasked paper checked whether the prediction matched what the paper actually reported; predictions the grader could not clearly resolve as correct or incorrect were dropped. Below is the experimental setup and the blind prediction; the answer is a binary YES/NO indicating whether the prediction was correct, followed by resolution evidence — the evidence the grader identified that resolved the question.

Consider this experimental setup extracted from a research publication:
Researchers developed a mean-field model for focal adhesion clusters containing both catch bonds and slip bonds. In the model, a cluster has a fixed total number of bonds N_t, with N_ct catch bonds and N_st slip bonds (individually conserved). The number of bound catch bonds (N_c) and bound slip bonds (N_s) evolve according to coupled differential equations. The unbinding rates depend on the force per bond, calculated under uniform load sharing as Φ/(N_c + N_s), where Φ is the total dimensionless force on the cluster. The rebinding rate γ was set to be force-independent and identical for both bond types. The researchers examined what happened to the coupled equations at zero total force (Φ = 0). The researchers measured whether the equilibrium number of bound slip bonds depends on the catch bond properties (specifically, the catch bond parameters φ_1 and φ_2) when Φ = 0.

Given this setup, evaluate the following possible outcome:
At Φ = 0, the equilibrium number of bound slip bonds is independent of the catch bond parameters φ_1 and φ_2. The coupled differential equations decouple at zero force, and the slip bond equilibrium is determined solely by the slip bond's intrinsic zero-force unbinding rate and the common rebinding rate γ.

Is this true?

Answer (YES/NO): YES